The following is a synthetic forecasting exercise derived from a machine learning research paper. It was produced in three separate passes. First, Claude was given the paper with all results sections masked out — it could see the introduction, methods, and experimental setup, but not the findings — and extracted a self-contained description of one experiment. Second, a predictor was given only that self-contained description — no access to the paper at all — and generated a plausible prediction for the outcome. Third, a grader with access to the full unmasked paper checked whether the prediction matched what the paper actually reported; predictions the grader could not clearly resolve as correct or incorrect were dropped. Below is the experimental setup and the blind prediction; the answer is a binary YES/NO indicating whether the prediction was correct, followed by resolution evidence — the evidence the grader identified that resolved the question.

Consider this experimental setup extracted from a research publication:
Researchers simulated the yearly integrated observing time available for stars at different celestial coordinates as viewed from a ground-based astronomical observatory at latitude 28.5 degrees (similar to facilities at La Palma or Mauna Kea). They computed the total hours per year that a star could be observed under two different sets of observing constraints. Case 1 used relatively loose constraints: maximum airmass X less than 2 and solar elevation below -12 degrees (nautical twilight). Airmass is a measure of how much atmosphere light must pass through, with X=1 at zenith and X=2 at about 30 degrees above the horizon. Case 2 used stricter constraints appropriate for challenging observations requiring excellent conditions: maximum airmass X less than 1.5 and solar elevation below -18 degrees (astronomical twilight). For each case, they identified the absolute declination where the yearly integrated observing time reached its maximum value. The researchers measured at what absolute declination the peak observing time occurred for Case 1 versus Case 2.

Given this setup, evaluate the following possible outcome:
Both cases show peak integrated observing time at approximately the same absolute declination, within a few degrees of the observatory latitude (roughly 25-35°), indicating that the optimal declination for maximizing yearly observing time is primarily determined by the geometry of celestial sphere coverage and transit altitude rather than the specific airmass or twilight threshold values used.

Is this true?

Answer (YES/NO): NO